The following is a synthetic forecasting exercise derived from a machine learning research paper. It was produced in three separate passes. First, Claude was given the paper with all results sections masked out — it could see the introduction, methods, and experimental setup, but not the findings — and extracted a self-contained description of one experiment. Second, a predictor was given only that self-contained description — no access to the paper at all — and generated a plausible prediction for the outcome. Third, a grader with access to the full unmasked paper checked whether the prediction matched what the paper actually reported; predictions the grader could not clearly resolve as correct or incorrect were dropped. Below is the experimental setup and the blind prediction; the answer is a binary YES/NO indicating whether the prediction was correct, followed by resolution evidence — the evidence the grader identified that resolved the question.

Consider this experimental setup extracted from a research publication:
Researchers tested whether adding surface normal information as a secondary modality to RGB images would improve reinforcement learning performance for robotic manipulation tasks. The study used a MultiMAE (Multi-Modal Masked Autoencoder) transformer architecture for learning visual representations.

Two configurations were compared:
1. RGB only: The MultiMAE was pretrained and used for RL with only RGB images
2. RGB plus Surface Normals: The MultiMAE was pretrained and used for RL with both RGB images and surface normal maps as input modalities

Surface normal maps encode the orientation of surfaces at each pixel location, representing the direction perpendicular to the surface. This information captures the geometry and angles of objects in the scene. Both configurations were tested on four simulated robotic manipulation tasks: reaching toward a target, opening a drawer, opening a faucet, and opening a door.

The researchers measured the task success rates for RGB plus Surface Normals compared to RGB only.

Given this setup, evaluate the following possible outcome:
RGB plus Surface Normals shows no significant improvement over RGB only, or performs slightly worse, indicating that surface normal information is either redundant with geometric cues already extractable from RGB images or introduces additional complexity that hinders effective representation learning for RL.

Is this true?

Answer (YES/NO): YES